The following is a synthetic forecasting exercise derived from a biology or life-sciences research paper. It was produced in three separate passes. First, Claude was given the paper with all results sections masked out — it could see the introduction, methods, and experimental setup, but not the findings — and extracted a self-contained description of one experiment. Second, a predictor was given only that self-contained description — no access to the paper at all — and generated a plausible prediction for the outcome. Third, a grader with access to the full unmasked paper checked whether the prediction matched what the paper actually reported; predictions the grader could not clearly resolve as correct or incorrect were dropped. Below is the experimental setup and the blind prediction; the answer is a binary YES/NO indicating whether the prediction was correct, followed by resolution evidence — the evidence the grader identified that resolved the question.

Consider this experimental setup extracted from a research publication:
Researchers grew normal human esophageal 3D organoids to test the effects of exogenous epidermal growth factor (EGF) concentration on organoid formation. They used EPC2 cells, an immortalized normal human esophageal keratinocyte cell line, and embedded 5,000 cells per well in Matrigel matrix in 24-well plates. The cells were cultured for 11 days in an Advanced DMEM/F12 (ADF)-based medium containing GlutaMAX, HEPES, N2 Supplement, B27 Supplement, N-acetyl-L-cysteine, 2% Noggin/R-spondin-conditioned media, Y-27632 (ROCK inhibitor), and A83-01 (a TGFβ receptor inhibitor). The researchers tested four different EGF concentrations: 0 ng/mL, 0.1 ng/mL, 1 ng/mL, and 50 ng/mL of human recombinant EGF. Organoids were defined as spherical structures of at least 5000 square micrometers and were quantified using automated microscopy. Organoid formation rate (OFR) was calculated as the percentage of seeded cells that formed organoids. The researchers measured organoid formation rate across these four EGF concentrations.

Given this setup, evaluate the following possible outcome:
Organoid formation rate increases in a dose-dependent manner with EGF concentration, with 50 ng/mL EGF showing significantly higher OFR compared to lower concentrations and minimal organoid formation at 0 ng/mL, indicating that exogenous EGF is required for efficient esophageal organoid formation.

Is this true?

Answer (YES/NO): NO